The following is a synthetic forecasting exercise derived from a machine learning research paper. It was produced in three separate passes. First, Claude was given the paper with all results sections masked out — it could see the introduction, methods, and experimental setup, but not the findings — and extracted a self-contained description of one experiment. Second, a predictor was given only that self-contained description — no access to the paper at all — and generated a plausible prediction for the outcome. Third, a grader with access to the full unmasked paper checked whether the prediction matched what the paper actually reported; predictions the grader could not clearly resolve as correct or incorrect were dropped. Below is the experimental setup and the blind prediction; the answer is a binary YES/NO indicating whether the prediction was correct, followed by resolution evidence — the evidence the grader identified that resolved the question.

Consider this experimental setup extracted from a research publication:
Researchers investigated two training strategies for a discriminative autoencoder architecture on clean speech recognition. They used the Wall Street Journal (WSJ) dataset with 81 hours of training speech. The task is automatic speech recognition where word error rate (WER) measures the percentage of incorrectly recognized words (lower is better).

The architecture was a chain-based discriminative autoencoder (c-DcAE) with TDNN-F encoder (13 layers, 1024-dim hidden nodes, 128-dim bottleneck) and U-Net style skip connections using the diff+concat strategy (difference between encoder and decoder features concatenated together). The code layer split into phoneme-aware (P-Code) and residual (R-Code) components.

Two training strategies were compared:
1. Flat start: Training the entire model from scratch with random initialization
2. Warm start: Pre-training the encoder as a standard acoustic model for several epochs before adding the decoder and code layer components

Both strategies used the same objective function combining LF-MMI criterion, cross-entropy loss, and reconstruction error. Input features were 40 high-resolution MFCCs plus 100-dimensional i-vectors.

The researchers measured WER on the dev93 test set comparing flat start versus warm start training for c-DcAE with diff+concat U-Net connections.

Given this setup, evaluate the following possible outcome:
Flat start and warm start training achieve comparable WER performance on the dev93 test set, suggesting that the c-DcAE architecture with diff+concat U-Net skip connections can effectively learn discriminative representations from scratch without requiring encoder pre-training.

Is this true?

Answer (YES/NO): NO